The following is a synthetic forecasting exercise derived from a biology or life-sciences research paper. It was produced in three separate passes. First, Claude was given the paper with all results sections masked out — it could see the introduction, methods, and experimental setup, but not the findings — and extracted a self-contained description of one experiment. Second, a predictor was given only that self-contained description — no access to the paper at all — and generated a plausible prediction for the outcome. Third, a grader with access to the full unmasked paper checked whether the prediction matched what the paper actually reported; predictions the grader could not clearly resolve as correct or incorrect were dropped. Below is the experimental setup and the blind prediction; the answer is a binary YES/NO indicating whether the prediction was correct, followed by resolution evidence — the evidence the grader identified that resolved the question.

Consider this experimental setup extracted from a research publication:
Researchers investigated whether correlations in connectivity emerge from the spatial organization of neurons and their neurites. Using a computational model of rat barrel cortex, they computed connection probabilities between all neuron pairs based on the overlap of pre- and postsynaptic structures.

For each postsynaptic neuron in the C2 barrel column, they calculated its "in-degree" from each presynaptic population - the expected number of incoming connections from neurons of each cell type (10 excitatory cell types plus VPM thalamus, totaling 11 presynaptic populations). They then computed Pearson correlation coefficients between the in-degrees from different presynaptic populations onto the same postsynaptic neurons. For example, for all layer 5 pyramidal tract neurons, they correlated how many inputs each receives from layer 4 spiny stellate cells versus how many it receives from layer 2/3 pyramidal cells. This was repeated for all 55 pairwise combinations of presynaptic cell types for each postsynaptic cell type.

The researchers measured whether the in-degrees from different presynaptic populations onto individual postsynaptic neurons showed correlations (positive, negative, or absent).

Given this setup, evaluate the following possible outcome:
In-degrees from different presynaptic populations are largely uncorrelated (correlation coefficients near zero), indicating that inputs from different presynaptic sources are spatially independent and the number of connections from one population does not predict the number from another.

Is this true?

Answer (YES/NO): NO